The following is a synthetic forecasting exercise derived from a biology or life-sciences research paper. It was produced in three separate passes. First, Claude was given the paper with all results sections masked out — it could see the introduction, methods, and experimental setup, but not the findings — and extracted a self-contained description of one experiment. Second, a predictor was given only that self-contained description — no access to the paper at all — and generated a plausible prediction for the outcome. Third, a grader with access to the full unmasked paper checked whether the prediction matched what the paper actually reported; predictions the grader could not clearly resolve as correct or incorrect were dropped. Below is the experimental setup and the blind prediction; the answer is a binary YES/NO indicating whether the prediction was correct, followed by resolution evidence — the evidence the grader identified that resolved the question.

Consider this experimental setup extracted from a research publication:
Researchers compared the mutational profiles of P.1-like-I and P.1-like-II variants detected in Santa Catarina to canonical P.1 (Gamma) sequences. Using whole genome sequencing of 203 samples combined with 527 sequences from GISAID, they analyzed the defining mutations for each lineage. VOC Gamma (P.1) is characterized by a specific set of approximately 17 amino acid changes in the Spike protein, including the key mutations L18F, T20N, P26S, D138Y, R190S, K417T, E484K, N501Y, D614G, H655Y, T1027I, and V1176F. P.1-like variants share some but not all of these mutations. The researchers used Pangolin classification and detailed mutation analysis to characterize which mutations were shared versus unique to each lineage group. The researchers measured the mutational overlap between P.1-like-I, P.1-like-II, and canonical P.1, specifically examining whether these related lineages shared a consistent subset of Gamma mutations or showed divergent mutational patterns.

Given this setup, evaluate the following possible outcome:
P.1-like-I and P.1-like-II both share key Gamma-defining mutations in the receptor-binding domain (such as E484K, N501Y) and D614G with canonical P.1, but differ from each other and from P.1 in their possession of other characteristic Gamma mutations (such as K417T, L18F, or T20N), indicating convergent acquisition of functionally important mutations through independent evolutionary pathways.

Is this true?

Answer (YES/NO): NO